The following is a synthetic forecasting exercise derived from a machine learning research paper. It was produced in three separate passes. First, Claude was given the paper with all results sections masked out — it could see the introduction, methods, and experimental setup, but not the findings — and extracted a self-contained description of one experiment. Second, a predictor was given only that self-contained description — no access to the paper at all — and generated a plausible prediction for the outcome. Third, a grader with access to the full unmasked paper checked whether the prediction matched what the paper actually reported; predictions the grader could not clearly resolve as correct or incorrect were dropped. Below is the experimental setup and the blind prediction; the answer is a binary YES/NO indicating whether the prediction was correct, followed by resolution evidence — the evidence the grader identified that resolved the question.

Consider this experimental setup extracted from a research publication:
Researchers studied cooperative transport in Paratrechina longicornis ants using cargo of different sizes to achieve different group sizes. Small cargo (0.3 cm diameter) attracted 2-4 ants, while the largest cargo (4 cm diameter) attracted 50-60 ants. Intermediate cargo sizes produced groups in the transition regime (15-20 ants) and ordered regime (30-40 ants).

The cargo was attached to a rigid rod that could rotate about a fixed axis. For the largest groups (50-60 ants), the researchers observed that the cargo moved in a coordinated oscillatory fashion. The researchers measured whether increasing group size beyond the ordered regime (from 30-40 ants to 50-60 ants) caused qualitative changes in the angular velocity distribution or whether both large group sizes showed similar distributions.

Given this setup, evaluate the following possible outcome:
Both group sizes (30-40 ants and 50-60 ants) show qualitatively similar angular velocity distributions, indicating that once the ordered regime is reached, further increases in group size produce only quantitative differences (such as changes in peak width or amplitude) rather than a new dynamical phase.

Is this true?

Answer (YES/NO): YES